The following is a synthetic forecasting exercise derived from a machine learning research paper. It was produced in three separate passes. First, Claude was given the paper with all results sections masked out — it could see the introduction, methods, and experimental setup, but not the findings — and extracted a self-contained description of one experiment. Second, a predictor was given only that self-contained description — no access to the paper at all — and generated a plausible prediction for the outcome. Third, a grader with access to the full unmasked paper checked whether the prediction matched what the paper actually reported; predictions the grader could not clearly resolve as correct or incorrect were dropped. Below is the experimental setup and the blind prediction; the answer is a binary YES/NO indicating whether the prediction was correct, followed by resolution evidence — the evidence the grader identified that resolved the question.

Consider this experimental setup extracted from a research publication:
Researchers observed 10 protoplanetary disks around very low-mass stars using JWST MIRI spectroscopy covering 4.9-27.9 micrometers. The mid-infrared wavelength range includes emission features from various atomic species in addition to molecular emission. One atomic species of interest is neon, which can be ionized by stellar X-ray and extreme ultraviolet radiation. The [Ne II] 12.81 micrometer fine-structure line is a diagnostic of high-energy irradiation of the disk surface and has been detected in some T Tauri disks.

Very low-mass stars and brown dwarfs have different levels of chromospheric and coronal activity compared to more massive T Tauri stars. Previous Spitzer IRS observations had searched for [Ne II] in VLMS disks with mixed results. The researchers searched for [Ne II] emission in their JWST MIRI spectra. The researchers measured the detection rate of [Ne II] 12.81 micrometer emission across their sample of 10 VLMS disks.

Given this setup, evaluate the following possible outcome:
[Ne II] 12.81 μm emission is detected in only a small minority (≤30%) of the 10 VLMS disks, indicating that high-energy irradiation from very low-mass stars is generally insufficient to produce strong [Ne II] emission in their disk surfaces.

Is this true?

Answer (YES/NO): YES